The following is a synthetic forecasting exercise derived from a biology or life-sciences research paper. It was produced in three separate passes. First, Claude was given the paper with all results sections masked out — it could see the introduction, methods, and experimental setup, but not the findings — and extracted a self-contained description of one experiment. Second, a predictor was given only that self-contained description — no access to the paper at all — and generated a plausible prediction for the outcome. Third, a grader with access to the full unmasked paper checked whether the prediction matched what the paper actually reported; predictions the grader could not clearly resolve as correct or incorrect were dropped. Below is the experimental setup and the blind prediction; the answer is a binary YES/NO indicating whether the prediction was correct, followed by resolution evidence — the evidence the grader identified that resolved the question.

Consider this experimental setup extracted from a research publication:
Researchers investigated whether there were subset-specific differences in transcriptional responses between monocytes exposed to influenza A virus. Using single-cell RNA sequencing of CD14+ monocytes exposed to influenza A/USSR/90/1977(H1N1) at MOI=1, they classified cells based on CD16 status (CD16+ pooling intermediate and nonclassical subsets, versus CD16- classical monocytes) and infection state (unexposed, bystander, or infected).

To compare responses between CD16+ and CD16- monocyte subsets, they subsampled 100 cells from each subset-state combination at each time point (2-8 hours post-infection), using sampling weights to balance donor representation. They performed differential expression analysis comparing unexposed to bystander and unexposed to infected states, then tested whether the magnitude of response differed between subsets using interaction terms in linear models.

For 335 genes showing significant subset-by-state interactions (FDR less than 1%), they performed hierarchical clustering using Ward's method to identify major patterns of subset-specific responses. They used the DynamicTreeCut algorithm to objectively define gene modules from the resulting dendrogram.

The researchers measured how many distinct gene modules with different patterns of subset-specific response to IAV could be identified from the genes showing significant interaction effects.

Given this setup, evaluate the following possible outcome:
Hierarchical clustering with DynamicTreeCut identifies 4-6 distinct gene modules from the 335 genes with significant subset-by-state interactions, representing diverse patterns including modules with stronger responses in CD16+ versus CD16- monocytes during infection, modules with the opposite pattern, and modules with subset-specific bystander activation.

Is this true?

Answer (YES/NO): NO